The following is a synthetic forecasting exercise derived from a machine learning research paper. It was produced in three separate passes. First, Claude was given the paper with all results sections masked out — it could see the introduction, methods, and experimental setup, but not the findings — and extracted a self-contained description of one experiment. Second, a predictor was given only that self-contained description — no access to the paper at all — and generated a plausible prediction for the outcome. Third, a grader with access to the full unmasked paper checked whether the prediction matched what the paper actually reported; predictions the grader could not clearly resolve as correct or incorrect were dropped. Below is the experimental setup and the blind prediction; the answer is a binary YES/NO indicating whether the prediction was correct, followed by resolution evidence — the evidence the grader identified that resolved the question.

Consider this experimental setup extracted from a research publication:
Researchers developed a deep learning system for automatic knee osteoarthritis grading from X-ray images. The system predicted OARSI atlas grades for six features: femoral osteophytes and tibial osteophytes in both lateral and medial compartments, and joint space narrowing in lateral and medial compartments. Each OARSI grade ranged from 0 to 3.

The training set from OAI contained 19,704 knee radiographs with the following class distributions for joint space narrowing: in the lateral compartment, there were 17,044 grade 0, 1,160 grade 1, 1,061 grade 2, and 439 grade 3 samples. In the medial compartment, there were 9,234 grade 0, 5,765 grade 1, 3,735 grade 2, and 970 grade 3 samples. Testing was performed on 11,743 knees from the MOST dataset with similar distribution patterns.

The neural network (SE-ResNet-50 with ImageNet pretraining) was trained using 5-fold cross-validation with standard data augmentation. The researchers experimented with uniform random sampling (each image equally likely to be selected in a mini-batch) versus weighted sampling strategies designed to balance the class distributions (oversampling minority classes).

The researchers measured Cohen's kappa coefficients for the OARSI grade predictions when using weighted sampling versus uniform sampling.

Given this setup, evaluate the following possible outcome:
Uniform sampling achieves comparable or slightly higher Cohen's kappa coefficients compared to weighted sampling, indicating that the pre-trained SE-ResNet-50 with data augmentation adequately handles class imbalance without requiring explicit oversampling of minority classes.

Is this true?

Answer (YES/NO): YES